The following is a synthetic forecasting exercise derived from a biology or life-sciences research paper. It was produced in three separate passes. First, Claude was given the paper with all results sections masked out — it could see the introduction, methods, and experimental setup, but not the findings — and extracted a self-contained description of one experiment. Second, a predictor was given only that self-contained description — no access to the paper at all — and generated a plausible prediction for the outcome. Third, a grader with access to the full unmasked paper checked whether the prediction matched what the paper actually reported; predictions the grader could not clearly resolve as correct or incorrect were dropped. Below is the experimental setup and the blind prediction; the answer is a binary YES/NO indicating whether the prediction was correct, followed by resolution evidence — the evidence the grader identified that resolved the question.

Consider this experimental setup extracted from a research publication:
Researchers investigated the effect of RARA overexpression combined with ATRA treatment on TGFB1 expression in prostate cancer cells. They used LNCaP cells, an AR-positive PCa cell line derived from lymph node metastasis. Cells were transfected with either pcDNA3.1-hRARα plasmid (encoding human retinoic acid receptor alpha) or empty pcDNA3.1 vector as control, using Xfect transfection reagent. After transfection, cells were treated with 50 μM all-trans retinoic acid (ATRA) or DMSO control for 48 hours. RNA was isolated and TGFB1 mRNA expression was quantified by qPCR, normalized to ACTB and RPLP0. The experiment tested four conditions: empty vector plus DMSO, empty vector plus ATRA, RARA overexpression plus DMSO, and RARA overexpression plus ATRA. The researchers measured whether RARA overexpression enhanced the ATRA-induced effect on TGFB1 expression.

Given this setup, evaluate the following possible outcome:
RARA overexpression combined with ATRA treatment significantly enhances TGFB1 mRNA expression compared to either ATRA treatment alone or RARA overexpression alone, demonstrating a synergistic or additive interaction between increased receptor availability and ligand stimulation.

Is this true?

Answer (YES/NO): YES